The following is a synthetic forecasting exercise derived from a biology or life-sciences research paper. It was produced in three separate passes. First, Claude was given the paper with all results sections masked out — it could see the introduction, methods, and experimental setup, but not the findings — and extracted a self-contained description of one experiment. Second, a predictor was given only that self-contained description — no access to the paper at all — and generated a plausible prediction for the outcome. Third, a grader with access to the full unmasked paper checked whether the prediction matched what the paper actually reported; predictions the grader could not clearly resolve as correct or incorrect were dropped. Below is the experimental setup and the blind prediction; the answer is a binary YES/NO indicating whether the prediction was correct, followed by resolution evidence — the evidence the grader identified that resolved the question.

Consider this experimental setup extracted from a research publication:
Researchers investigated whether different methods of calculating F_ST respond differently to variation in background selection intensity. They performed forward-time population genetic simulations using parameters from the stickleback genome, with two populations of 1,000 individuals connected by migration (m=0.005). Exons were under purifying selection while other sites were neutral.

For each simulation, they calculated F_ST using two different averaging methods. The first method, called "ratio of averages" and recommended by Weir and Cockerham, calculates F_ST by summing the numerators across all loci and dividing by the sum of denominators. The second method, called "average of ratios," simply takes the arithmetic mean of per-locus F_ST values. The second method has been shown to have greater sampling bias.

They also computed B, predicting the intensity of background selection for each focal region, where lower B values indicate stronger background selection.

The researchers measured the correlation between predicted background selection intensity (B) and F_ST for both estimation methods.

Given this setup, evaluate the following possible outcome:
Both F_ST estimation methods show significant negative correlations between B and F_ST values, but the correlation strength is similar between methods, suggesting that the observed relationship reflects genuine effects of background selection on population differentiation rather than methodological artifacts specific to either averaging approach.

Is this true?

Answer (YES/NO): NO